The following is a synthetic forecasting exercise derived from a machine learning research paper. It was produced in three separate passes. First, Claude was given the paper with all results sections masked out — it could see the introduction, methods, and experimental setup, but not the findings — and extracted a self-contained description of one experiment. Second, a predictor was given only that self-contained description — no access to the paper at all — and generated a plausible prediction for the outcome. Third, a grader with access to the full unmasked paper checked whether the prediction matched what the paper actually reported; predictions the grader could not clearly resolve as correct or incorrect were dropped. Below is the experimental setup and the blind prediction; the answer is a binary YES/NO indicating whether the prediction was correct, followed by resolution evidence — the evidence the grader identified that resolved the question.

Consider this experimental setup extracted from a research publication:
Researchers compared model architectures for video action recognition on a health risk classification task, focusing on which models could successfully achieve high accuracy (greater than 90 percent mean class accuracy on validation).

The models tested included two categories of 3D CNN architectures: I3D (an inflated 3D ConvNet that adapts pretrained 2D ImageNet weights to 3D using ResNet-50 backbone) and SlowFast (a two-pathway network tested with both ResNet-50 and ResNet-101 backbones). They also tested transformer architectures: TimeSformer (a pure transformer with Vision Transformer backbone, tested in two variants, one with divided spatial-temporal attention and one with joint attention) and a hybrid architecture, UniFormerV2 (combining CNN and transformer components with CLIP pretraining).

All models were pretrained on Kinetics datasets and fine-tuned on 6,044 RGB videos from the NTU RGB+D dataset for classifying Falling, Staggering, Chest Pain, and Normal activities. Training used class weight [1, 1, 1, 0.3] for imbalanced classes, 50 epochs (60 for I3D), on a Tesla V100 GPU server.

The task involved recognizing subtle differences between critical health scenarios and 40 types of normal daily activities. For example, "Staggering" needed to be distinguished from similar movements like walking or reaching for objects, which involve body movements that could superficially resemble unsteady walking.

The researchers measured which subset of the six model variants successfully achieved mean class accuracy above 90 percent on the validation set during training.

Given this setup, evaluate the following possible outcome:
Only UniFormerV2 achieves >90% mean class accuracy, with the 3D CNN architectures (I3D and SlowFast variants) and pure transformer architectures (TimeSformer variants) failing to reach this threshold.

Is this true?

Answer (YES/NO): NO